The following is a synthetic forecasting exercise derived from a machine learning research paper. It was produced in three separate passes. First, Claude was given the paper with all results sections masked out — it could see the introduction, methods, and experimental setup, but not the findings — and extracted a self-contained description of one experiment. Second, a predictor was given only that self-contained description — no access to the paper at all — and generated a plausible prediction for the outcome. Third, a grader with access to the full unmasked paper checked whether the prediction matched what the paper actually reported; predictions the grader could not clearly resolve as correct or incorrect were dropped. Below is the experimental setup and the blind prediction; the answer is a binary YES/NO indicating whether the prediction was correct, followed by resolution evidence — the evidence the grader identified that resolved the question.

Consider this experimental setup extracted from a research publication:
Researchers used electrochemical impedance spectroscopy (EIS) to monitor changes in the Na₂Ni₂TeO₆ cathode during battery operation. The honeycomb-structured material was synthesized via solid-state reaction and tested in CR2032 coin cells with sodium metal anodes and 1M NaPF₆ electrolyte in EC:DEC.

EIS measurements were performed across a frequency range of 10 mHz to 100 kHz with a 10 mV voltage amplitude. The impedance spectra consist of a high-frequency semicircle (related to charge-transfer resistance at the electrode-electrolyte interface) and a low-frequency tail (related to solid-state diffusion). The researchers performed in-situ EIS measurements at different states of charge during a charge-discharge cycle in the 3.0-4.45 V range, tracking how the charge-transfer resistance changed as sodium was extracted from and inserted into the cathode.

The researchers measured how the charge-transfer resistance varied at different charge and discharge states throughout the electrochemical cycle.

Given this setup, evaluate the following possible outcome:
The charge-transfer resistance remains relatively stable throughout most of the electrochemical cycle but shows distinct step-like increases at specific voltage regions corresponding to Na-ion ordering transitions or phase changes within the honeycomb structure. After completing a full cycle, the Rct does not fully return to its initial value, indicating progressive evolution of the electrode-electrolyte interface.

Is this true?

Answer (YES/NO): NO